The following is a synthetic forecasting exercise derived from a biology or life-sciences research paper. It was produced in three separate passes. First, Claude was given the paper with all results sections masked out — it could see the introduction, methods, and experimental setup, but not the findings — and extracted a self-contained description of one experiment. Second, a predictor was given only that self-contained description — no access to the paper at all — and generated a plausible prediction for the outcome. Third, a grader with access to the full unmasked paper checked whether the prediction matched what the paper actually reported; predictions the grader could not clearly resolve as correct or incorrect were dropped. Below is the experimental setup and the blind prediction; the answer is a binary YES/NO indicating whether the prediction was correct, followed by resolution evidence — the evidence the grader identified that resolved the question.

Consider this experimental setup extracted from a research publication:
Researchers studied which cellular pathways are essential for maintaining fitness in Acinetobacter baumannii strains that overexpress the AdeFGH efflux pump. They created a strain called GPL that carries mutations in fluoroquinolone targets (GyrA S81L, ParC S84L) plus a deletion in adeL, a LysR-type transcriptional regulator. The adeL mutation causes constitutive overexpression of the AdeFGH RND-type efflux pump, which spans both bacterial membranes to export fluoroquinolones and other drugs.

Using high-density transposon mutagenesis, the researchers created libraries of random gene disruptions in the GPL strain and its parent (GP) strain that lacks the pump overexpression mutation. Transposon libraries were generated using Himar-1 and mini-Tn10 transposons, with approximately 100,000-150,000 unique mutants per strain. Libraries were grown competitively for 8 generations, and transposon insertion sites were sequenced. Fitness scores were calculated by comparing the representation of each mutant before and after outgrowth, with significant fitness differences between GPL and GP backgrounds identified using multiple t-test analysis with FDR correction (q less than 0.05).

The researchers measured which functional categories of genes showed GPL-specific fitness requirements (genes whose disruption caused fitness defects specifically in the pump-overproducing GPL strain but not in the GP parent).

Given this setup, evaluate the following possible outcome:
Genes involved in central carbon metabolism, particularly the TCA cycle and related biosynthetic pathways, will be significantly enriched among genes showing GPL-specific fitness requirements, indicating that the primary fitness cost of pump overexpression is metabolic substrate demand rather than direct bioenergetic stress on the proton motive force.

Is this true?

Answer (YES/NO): NO